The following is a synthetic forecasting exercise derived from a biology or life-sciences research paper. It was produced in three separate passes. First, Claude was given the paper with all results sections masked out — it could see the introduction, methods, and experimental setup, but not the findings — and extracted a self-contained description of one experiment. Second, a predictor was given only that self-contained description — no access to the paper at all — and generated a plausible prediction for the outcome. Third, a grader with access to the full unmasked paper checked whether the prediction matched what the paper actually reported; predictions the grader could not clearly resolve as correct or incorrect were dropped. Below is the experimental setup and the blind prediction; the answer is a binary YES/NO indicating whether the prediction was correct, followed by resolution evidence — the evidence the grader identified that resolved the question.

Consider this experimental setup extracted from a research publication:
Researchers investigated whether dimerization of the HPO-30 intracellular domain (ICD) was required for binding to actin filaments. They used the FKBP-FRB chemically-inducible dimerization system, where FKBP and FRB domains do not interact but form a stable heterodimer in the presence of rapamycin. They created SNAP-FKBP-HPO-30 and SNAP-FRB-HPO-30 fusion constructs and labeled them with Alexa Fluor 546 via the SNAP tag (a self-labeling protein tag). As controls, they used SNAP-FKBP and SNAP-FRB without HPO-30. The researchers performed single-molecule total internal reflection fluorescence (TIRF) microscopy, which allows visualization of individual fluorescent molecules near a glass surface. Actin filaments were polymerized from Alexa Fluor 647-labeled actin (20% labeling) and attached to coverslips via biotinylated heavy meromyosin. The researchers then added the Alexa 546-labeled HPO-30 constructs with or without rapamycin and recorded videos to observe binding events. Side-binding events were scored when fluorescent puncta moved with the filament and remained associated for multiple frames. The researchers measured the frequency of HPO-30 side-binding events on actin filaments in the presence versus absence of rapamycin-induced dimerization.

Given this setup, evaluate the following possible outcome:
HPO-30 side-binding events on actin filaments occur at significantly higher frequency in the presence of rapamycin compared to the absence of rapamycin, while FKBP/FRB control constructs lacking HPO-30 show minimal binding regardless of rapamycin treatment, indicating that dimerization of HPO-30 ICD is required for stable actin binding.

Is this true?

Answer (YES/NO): NO